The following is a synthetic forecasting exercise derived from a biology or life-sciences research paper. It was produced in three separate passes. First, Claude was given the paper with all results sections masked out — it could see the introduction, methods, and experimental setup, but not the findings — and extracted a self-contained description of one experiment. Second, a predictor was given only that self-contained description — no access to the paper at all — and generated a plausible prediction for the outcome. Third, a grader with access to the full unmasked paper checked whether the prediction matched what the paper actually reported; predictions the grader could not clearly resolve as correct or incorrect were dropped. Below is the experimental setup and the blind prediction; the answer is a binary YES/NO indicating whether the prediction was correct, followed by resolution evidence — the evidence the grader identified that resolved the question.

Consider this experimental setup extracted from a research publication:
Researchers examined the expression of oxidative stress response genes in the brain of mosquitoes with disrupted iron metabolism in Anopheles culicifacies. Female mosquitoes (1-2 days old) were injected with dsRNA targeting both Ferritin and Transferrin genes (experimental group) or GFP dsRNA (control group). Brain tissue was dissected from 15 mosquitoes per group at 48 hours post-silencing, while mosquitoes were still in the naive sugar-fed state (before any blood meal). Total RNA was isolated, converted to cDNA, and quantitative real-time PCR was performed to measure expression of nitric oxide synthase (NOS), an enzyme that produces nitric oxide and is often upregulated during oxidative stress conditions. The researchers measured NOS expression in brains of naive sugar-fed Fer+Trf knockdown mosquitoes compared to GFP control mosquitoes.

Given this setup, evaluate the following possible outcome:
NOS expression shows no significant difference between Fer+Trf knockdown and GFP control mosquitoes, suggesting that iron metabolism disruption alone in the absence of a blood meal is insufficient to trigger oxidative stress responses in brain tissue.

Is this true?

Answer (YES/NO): NO